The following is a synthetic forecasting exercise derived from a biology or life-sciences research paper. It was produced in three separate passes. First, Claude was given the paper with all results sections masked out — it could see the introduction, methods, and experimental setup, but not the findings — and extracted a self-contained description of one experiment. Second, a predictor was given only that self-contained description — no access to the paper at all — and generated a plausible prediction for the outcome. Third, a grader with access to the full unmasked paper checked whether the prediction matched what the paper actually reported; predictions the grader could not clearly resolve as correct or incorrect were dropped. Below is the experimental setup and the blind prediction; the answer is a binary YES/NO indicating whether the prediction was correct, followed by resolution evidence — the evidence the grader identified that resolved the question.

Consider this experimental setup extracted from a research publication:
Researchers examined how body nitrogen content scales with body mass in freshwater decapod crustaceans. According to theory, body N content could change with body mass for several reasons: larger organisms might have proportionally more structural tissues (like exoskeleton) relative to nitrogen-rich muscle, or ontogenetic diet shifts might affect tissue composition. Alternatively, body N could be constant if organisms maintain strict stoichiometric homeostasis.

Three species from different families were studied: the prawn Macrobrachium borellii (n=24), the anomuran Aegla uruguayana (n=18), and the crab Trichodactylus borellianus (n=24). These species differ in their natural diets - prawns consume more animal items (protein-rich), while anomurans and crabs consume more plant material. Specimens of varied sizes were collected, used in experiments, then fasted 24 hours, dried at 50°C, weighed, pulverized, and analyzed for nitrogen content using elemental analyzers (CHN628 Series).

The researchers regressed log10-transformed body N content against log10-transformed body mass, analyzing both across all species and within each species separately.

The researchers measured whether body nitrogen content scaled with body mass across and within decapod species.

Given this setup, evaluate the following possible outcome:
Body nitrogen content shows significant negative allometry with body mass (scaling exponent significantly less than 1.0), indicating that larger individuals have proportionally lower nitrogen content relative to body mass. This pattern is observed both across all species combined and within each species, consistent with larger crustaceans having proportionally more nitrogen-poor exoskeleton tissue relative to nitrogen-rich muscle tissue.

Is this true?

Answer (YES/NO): NO